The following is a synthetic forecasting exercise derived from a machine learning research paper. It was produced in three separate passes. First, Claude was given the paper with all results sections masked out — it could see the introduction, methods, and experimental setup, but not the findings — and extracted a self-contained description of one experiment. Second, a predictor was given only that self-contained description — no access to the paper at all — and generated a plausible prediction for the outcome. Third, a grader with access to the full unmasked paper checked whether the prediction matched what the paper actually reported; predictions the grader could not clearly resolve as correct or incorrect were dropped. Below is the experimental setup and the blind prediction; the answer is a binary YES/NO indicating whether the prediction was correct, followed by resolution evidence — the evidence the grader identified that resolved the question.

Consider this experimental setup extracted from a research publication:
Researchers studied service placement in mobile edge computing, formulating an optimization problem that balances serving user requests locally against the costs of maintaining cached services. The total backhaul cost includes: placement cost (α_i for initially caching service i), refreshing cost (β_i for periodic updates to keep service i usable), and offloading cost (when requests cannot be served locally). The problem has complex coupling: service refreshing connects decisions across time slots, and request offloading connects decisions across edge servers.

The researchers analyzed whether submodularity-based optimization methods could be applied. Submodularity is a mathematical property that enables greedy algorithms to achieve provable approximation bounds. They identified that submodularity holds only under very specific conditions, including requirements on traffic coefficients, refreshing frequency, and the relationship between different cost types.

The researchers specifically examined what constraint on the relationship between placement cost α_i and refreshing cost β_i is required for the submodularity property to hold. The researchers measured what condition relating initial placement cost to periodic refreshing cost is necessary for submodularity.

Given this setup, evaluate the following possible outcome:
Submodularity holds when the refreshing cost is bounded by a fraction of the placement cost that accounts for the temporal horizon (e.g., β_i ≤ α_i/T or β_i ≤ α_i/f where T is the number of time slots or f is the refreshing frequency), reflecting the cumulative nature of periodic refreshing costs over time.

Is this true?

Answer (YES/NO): NO